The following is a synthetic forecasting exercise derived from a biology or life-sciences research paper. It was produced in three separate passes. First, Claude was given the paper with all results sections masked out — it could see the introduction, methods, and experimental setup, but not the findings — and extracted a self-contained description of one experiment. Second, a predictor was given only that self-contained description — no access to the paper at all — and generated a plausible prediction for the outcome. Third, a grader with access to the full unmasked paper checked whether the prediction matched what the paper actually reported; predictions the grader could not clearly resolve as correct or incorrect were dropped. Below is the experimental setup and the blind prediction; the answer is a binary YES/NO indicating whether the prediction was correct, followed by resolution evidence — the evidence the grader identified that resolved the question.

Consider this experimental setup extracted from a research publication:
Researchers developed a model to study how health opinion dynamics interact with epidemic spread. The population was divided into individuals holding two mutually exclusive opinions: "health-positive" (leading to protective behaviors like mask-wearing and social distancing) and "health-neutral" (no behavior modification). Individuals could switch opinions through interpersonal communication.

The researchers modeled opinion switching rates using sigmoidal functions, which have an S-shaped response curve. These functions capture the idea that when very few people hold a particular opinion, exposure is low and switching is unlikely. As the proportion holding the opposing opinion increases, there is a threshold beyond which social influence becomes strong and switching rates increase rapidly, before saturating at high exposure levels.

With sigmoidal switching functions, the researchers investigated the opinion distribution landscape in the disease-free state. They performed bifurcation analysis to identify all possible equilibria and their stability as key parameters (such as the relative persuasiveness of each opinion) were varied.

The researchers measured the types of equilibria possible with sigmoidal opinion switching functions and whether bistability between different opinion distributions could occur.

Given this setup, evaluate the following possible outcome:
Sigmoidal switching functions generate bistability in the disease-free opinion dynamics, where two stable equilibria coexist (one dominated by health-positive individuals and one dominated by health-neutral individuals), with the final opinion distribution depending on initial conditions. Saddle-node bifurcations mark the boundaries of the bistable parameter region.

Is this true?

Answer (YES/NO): YES